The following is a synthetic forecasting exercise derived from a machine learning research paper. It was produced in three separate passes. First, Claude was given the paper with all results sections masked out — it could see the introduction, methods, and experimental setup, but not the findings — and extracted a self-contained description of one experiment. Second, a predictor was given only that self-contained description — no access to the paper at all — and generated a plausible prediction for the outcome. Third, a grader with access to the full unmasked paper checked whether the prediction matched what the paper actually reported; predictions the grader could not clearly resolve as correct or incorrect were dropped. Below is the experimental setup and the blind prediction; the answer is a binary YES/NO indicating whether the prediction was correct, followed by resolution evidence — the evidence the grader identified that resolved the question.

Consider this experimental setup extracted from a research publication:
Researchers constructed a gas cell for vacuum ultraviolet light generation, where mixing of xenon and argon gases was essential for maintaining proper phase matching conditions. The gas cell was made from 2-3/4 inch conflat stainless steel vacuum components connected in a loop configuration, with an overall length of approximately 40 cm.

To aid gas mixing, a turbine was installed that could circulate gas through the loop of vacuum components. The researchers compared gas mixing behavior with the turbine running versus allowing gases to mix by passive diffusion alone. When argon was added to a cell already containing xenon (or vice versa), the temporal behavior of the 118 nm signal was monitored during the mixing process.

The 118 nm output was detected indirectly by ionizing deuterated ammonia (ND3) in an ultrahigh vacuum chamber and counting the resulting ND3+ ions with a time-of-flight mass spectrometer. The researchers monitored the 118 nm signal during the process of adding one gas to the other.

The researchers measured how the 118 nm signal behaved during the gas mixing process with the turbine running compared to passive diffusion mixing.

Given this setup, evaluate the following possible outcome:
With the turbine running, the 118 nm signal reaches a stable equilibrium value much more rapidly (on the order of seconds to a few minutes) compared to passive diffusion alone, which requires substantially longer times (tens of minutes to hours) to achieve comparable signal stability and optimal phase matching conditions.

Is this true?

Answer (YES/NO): NO